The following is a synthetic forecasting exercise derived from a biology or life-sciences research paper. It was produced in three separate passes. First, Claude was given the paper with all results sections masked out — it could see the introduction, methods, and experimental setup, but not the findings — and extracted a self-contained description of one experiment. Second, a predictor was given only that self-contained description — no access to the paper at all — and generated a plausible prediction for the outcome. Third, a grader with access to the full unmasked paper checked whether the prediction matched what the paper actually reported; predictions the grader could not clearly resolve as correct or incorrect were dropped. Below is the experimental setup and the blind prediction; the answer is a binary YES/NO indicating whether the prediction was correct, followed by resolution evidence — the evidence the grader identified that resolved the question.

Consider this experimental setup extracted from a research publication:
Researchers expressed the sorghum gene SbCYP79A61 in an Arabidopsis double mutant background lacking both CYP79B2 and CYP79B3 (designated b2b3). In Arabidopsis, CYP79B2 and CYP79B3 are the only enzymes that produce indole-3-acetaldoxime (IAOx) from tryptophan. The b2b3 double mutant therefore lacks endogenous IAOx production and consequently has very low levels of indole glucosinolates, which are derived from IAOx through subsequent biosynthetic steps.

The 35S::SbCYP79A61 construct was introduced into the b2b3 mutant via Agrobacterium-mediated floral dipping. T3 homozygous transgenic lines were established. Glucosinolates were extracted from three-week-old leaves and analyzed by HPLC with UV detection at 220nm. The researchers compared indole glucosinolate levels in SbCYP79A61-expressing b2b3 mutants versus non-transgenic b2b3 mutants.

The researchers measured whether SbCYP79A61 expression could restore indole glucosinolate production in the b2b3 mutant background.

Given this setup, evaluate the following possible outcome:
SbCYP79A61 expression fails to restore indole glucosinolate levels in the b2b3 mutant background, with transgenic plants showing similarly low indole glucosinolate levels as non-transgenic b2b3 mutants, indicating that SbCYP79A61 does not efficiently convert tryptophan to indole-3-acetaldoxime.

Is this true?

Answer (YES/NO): YES